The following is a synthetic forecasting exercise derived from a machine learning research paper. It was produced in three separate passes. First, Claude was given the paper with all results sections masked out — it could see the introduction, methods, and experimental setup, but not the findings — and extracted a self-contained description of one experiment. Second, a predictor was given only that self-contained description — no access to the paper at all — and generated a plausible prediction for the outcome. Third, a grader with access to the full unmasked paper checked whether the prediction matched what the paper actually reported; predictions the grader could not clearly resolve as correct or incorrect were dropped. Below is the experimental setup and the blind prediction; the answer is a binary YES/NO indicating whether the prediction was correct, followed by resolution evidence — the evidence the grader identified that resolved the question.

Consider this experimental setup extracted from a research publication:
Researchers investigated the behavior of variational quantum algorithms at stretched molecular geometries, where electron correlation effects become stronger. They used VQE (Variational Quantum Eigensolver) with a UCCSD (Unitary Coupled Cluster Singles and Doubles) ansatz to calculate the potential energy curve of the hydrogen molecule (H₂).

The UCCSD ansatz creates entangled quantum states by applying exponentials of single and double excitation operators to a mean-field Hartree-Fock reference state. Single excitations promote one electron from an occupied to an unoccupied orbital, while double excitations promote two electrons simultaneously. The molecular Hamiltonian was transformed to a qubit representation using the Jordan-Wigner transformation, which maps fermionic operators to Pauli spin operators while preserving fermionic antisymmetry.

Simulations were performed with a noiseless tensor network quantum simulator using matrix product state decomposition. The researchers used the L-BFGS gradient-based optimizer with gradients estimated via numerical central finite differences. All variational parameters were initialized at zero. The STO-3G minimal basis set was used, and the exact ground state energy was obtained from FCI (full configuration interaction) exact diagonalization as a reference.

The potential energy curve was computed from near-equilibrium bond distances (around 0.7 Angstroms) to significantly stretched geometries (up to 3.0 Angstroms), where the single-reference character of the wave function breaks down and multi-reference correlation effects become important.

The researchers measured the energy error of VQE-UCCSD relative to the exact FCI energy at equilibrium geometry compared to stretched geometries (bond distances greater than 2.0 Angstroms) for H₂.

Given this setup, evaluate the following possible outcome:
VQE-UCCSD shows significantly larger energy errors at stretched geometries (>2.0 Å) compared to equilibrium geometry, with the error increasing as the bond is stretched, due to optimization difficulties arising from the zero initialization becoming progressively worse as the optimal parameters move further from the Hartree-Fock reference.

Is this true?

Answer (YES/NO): NO